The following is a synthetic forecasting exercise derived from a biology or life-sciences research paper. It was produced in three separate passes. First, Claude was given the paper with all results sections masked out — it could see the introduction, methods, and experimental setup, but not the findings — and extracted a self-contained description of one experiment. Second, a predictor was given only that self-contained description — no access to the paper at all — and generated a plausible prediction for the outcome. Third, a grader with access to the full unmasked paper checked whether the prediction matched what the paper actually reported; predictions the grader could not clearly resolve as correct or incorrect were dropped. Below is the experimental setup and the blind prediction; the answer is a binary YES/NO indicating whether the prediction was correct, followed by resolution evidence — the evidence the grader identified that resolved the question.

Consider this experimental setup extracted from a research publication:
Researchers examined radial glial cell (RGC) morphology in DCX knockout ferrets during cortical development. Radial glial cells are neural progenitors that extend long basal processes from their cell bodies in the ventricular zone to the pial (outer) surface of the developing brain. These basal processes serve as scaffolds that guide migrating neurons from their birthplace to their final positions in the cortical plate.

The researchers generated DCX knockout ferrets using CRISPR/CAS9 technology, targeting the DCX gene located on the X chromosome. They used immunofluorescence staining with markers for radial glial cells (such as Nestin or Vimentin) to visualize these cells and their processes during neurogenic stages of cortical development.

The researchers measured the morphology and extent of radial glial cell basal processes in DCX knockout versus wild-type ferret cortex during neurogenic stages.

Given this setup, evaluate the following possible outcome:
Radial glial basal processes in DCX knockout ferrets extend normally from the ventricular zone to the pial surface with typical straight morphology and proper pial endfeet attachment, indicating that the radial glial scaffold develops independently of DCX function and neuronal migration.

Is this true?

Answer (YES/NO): NO